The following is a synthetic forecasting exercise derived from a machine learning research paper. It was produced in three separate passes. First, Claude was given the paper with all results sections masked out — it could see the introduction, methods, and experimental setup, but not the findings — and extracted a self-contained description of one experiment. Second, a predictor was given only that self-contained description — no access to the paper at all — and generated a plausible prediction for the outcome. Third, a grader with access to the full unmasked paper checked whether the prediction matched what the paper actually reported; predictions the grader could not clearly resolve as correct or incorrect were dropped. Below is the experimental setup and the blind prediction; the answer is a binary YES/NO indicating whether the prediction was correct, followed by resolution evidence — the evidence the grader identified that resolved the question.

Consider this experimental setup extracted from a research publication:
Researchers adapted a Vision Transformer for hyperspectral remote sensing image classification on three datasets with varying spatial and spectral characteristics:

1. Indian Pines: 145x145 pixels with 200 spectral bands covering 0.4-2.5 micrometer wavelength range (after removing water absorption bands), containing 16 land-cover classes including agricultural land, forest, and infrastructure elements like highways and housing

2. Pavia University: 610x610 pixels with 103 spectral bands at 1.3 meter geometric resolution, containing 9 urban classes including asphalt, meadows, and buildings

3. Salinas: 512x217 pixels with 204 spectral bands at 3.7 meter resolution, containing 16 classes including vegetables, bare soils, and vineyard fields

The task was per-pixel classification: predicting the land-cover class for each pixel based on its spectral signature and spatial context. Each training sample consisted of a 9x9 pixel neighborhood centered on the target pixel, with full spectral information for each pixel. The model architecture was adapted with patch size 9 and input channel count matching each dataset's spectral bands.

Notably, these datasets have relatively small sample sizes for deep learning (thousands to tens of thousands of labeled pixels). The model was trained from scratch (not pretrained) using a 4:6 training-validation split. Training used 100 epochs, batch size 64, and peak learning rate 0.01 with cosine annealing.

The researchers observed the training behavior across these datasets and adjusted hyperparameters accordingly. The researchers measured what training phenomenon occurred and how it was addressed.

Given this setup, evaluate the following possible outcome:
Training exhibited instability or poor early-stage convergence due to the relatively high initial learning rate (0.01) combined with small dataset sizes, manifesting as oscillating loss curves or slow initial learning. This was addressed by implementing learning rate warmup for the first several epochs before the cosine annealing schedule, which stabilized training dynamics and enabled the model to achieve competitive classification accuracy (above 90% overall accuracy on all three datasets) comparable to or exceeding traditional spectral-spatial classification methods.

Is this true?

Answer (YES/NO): NO